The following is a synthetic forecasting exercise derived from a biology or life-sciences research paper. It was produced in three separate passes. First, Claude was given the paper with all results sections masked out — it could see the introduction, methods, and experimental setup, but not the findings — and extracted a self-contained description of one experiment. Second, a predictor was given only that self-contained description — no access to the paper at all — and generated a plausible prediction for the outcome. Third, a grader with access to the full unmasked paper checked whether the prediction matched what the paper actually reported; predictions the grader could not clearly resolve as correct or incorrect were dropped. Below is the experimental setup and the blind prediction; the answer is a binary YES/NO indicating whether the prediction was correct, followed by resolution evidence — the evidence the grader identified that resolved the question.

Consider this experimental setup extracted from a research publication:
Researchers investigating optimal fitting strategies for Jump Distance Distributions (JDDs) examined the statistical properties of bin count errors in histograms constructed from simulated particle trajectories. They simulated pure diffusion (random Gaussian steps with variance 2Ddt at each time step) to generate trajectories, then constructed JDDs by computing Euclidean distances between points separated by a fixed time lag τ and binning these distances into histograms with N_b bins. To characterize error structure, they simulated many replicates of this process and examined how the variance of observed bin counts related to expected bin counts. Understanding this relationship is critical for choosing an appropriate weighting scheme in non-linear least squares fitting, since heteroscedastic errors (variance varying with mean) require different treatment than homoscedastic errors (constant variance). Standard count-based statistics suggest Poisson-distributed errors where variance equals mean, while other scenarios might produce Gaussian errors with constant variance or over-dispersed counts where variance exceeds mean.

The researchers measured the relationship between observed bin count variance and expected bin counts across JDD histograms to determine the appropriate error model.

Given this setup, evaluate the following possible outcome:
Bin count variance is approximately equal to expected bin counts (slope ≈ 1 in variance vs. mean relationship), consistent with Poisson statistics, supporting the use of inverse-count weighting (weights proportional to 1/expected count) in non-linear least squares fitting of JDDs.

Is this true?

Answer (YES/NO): YES